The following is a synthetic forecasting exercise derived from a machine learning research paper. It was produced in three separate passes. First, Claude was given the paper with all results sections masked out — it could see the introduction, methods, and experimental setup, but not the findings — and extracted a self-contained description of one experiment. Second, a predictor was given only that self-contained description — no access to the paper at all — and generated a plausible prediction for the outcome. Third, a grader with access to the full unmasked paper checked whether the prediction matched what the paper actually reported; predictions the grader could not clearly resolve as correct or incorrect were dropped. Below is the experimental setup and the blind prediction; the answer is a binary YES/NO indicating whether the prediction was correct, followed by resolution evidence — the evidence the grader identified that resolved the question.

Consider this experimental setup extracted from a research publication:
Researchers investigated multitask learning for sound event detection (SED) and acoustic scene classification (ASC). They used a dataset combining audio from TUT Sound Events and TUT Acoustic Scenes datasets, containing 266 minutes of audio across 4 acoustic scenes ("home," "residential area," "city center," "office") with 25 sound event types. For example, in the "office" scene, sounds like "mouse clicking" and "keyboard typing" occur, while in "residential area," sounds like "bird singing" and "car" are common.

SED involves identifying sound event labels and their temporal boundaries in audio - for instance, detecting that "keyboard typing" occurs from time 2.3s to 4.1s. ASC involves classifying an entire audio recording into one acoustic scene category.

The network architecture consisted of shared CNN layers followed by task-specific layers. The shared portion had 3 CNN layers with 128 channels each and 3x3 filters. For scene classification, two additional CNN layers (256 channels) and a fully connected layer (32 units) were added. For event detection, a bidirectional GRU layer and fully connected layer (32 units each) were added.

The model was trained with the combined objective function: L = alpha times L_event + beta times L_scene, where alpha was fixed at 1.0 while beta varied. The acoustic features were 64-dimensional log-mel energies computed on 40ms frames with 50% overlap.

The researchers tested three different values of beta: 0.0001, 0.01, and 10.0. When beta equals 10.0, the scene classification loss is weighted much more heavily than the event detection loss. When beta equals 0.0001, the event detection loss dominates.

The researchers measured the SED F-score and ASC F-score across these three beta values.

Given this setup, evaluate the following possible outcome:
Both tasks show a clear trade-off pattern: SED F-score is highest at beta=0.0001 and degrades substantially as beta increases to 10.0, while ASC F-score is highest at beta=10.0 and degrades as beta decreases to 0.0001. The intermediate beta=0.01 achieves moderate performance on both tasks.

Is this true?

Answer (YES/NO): YES